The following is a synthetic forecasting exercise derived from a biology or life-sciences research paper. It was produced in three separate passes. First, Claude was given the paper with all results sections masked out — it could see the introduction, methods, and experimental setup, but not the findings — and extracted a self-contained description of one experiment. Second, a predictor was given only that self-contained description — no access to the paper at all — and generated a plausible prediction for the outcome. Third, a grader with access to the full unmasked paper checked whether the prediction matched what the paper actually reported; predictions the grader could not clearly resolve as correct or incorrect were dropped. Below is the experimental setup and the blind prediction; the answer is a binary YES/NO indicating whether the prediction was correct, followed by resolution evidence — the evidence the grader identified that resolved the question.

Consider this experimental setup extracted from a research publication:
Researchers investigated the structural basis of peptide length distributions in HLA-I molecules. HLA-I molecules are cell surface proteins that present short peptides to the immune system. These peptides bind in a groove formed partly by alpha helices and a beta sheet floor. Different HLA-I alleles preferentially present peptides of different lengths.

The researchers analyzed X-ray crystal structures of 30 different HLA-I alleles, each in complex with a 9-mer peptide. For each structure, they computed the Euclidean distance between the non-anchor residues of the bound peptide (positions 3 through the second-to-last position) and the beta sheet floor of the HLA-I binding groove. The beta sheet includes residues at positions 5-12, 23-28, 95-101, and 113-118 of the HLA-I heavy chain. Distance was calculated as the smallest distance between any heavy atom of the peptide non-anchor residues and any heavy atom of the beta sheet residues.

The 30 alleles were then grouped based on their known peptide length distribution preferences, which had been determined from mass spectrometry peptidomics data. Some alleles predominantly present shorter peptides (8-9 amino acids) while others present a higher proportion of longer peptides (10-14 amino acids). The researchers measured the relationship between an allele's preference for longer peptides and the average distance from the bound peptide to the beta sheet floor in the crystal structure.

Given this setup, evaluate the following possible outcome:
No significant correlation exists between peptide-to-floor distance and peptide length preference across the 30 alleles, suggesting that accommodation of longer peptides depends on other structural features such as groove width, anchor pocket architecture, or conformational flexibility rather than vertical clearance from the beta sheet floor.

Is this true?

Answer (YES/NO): NO